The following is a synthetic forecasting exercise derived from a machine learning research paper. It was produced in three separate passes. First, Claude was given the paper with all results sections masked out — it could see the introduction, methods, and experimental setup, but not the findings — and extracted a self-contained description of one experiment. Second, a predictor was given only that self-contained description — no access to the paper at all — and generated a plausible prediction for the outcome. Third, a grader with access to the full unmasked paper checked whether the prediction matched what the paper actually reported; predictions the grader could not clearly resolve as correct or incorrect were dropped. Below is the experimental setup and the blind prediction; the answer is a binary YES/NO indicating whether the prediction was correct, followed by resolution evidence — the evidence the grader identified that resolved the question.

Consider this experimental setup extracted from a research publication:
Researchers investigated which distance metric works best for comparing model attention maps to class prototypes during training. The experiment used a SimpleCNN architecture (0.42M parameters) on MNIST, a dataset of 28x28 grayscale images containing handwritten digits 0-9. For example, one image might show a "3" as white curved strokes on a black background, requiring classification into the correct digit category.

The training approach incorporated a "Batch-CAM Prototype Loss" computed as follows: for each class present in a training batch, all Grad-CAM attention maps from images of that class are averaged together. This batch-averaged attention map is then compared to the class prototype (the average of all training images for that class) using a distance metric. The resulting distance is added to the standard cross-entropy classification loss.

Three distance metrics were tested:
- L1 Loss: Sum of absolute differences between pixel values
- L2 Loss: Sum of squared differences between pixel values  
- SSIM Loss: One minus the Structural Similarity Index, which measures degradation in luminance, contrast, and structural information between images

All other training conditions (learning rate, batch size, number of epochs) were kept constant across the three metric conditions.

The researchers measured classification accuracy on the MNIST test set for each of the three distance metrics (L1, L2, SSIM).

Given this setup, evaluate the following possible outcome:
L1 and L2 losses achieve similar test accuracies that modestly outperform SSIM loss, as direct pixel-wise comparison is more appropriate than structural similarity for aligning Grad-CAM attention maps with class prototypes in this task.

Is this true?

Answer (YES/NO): YES